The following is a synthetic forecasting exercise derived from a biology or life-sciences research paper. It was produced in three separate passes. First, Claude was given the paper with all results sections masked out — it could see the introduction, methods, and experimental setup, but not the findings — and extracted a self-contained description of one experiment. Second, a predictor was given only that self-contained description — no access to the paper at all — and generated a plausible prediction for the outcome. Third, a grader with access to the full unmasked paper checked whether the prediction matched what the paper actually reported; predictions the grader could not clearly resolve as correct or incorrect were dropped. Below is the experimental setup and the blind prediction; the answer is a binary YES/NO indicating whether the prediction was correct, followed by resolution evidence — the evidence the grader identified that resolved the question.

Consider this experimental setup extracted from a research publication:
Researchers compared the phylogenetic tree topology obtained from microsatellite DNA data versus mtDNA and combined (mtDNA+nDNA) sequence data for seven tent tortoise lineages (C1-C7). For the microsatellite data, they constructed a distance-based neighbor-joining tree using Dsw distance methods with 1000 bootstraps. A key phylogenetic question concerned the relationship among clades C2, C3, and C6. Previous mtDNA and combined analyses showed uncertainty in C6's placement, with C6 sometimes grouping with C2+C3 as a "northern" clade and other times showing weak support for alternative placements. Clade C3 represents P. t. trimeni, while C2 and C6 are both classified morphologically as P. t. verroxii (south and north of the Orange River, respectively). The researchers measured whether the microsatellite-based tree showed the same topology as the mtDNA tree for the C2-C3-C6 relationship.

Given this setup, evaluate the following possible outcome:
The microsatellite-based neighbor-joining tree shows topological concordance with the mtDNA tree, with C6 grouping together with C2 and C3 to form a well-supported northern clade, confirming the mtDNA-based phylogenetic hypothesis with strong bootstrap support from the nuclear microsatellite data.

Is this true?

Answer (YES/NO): NO